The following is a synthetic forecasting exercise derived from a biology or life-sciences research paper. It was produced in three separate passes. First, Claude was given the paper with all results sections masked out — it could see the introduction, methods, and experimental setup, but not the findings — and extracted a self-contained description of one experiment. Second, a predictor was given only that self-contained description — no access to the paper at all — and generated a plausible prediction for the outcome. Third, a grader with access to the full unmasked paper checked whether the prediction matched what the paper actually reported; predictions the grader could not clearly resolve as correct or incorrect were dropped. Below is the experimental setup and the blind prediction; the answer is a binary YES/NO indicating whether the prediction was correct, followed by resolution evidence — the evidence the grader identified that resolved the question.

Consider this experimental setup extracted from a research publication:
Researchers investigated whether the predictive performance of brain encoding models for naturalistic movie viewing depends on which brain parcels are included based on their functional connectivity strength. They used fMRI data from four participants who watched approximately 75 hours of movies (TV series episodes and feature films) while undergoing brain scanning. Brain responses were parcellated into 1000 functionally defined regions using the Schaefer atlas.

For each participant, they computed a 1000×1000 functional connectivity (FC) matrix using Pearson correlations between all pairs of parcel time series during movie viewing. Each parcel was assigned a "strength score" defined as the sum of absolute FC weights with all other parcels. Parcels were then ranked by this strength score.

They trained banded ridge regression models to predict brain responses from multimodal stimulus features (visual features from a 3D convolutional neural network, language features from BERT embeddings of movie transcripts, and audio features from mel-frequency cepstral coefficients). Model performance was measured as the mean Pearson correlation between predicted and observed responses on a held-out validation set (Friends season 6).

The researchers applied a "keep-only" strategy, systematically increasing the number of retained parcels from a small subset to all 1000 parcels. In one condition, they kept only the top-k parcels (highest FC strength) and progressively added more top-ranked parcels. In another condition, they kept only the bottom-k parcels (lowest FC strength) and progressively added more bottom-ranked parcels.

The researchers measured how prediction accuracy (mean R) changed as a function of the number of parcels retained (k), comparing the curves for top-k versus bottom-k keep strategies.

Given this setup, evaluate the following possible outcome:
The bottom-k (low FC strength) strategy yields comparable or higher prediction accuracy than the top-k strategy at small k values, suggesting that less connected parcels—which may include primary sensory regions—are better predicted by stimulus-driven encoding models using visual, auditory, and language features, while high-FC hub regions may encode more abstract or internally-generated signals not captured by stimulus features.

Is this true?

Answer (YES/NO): NO